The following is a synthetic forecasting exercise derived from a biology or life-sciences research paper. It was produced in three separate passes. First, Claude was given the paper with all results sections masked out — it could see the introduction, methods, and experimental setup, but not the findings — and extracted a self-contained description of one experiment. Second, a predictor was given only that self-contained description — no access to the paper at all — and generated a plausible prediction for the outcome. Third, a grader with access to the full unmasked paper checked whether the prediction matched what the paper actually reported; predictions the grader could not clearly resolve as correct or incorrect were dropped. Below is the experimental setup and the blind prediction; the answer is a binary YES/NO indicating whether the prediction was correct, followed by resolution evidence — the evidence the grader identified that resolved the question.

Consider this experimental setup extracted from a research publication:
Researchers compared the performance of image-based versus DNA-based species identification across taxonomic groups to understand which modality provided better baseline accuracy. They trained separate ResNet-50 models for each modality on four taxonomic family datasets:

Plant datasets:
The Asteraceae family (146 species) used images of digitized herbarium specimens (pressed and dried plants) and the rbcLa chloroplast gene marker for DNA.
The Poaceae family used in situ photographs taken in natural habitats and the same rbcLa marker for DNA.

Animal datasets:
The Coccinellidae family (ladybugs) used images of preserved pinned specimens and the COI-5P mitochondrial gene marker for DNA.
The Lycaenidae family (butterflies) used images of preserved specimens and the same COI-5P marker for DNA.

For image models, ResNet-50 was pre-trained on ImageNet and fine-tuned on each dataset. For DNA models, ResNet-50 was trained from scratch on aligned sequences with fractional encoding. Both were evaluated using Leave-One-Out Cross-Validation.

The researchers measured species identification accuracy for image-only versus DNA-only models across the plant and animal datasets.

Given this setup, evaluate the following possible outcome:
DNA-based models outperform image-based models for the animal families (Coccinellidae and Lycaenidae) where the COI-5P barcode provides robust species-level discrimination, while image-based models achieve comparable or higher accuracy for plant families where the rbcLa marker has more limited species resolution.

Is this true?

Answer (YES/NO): NO